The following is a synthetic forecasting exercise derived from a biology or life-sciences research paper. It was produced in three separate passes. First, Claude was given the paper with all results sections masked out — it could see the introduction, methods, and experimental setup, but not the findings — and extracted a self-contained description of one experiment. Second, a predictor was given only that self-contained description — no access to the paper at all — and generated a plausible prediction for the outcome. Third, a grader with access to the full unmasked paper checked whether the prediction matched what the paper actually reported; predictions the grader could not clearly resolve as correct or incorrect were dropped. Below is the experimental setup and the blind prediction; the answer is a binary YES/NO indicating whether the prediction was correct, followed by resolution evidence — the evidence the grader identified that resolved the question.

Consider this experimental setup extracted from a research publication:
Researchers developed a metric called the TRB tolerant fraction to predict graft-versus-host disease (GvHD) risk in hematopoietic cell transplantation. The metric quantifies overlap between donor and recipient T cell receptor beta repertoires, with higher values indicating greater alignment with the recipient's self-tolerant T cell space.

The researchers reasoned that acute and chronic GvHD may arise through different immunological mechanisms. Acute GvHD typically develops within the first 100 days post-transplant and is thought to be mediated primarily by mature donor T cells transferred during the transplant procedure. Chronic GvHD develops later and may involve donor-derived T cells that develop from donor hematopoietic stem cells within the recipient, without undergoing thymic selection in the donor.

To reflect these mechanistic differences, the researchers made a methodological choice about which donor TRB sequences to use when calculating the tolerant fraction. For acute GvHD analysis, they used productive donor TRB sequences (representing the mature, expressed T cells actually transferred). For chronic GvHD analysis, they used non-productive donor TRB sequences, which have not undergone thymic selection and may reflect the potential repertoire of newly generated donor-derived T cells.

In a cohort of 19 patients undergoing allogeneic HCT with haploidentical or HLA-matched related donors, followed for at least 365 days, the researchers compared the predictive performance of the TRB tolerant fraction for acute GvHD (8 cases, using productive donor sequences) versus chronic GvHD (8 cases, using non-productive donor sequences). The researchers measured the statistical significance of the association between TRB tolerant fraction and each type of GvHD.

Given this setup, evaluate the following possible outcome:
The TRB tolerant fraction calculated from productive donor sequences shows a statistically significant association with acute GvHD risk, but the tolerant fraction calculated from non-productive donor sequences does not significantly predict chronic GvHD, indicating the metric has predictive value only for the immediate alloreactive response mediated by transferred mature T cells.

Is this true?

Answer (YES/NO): NO